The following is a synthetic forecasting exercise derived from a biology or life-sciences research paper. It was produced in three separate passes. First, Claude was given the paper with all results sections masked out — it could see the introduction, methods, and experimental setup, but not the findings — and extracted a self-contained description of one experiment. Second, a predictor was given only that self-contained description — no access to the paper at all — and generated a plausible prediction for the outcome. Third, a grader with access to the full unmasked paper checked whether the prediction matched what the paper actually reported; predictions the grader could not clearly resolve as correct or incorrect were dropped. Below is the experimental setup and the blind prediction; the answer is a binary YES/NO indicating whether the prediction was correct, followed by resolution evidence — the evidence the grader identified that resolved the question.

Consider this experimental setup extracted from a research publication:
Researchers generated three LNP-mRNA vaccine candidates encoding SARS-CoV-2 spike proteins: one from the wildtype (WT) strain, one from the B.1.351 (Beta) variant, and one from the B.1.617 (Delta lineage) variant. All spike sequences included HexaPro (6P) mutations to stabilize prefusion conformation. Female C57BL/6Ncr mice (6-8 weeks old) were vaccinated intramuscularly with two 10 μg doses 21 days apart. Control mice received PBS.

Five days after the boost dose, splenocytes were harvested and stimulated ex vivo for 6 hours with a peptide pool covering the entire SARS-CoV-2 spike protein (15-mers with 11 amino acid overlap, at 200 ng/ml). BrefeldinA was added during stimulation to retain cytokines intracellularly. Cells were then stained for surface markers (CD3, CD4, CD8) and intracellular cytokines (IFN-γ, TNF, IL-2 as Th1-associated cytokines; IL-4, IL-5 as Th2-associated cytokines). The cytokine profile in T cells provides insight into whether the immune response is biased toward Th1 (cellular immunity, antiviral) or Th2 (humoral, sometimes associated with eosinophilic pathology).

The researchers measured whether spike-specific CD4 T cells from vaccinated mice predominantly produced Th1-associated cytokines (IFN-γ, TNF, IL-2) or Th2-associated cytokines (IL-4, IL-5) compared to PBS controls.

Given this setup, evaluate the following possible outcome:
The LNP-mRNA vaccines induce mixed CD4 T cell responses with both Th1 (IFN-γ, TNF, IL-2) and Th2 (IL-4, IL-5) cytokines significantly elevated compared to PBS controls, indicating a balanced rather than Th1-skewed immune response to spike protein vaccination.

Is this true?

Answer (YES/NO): NO